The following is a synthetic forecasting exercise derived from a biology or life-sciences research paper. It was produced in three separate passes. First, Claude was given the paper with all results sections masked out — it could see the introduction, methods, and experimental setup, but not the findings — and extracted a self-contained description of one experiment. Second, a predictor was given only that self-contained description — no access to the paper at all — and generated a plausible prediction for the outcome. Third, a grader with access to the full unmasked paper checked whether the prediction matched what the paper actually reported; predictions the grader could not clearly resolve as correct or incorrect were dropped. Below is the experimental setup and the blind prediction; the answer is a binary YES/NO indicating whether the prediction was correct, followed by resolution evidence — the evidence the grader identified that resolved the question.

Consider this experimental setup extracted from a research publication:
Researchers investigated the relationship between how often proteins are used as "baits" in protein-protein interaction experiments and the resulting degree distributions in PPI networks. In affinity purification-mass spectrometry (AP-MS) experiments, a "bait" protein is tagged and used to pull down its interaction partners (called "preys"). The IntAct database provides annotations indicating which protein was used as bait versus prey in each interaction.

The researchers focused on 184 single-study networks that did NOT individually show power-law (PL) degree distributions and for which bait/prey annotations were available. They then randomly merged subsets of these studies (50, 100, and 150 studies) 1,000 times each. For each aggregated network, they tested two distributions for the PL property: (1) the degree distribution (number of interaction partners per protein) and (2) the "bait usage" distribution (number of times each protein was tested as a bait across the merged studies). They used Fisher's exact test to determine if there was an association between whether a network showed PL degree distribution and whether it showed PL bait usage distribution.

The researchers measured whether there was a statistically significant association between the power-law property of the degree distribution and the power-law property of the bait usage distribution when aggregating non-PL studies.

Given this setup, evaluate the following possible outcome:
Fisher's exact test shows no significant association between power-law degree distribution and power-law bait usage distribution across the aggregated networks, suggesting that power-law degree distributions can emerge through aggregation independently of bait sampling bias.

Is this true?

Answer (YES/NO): NO